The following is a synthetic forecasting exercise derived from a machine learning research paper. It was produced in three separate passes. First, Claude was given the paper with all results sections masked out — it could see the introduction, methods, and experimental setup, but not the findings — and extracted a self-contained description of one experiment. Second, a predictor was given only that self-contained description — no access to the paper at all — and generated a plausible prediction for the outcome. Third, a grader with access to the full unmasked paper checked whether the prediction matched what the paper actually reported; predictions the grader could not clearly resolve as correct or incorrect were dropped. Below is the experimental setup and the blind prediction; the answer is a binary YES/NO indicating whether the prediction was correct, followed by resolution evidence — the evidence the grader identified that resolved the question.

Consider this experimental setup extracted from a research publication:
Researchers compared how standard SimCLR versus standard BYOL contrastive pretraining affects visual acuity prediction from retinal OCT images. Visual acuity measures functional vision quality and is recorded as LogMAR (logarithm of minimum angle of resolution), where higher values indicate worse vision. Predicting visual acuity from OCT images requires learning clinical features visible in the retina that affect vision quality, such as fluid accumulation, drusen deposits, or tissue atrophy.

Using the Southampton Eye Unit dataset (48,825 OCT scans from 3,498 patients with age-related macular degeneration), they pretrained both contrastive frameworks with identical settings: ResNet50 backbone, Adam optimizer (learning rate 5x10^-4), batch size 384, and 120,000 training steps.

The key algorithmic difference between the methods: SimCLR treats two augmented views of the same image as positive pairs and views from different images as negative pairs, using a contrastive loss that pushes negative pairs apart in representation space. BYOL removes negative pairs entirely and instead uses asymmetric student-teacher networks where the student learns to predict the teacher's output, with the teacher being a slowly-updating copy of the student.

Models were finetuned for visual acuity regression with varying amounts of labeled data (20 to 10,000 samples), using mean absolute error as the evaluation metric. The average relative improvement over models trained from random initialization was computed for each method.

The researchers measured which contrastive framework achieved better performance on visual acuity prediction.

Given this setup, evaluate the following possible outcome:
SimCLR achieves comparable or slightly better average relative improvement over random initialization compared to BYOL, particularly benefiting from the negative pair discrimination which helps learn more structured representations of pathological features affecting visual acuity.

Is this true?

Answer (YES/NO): NO